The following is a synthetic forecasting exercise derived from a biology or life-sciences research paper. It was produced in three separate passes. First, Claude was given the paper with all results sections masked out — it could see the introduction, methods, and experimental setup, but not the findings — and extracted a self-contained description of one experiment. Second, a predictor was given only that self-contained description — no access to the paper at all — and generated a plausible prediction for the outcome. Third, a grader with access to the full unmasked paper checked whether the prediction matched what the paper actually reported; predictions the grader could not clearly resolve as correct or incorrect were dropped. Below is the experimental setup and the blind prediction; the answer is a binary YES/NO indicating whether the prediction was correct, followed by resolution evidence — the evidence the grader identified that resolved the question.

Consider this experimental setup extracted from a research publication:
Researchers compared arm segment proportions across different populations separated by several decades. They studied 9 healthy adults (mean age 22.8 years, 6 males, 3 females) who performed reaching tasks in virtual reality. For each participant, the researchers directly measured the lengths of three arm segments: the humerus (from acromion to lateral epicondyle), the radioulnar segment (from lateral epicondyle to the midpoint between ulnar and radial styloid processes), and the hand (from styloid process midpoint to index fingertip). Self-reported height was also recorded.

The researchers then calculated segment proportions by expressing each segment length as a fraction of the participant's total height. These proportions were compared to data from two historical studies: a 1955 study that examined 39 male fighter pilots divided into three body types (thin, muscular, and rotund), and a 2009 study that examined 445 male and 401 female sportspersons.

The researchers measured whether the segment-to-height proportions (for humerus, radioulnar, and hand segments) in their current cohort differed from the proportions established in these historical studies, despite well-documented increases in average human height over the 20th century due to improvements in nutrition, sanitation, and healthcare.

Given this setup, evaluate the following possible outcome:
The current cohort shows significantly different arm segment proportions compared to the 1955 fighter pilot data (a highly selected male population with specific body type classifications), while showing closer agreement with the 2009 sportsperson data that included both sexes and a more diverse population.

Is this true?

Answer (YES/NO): NO